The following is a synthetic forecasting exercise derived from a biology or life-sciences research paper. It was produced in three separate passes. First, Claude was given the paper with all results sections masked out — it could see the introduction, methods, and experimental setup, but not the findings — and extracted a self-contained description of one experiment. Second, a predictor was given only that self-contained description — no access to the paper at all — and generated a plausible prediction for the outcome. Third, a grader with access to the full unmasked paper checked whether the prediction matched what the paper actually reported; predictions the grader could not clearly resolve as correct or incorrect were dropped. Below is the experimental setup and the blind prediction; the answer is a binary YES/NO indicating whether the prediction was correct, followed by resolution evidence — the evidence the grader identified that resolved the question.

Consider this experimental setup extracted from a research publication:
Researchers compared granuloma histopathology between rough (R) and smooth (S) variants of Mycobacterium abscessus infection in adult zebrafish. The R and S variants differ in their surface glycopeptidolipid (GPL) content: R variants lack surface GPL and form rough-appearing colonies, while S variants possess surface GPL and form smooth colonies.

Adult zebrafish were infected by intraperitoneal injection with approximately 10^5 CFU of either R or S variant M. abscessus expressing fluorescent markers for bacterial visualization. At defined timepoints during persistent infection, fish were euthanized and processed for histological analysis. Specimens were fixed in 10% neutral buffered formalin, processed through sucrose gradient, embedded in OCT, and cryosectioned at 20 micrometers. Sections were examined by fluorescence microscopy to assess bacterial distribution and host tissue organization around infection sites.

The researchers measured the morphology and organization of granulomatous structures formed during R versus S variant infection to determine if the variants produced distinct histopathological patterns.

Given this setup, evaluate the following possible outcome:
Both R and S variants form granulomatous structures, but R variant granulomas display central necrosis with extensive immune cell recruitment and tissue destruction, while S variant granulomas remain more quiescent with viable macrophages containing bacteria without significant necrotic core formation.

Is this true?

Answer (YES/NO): NO